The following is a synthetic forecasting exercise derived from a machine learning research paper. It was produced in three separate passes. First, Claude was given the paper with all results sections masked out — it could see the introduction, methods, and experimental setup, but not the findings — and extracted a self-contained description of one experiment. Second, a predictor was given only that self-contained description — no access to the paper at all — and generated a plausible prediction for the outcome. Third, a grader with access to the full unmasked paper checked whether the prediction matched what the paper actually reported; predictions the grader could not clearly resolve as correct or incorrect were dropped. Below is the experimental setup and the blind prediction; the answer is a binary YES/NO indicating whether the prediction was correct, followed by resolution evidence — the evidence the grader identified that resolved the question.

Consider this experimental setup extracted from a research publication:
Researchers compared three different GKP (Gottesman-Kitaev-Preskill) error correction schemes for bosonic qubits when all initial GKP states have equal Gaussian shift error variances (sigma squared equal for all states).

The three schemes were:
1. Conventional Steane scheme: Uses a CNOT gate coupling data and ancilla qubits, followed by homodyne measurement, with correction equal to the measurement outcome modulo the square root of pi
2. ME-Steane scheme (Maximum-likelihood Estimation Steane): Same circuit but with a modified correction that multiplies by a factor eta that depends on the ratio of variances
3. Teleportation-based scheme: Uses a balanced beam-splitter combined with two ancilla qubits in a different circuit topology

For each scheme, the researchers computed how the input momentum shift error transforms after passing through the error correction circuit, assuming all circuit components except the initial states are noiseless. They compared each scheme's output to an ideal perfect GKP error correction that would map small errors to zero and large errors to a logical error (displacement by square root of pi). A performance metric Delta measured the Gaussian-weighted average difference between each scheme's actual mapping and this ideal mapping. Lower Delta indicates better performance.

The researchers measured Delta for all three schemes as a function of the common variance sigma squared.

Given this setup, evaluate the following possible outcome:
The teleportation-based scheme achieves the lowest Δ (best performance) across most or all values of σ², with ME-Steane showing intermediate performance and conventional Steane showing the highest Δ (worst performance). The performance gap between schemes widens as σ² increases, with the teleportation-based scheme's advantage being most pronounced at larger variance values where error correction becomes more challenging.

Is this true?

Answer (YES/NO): NO